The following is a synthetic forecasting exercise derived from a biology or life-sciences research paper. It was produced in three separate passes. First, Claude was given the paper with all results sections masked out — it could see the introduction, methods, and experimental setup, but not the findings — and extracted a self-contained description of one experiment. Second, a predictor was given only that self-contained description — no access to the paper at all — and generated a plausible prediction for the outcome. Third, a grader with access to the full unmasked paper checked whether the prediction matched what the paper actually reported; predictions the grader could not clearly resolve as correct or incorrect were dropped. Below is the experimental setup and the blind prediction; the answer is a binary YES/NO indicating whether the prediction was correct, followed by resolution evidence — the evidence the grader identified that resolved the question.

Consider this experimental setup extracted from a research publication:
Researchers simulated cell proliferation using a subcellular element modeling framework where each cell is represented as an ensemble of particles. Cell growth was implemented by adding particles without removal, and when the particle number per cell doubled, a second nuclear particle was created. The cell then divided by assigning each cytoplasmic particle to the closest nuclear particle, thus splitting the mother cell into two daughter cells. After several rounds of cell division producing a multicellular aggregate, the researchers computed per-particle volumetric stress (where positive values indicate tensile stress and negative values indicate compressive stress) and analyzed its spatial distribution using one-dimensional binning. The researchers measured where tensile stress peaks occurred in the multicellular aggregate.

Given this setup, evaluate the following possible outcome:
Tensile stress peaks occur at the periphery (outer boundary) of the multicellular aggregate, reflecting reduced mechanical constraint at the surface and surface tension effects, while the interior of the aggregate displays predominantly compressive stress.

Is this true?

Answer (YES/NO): NO